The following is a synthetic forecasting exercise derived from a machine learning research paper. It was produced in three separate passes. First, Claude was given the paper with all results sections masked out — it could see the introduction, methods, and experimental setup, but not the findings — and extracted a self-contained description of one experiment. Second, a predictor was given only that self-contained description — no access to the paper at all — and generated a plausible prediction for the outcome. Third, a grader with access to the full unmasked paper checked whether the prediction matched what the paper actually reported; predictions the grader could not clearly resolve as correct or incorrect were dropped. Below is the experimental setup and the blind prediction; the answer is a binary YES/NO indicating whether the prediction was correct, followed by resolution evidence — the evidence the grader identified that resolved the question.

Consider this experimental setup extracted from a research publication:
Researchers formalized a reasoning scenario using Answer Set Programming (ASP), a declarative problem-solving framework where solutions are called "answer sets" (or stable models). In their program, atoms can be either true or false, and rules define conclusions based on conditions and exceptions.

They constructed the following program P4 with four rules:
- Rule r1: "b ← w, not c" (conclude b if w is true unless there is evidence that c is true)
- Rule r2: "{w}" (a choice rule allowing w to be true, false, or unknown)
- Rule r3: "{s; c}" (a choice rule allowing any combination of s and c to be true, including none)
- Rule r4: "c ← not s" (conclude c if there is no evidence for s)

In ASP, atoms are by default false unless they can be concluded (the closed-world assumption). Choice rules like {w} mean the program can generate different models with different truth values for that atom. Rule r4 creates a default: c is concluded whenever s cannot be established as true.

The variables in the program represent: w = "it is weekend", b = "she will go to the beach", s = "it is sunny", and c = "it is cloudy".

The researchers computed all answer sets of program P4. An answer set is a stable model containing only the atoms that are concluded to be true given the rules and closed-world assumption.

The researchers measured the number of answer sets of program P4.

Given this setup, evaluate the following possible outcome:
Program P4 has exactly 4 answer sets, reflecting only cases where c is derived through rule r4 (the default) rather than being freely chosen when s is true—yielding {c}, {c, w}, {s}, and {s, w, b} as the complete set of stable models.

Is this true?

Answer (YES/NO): NO